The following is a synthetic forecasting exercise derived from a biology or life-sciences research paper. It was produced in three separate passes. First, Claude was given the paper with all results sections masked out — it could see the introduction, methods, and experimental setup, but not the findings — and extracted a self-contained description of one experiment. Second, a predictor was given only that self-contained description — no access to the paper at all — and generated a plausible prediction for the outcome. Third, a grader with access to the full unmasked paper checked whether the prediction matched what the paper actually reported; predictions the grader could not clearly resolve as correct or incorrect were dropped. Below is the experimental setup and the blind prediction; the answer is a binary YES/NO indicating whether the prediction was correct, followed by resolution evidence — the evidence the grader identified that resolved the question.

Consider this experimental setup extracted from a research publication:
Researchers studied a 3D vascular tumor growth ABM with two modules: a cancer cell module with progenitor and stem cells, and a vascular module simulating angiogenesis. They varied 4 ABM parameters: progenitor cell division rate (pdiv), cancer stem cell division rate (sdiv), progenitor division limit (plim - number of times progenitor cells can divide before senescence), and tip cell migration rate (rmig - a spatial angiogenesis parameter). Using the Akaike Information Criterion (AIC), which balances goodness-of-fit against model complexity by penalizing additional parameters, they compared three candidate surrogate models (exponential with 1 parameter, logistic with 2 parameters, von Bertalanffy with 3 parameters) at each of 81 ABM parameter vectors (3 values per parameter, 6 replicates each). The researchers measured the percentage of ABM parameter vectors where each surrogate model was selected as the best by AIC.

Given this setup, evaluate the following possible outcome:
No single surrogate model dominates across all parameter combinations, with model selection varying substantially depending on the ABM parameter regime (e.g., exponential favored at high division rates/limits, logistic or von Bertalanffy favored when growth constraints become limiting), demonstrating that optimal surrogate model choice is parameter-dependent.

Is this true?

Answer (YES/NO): NO